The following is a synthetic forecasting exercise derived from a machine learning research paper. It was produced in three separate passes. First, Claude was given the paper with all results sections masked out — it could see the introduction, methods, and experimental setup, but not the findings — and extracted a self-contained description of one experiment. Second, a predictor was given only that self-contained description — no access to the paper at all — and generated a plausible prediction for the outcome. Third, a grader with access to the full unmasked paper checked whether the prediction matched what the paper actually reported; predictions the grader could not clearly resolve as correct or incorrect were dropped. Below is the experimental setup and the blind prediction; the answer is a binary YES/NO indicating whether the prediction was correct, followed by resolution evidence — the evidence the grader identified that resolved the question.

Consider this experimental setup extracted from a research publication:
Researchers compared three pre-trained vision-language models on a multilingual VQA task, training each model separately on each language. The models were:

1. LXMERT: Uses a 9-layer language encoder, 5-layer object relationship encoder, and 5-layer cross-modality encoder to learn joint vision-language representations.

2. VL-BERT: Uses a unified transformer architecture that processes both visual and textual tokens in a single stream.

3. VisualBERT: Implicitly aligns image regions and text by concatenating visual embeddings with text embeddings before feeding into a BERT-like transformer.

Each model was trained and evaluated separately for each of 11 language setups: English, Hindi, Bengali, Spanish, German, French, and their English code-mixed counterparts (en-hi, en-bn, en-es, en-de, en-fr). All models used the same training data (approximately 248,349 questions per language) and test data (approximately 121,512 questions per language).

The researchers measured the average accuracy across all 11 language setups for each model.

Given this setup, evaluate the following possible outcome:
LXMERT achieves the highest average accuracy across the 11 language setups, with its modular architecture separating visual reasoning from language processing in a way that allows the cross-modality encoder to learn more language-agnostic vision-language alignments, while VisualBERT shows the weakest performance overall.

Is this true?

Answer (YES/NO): NO